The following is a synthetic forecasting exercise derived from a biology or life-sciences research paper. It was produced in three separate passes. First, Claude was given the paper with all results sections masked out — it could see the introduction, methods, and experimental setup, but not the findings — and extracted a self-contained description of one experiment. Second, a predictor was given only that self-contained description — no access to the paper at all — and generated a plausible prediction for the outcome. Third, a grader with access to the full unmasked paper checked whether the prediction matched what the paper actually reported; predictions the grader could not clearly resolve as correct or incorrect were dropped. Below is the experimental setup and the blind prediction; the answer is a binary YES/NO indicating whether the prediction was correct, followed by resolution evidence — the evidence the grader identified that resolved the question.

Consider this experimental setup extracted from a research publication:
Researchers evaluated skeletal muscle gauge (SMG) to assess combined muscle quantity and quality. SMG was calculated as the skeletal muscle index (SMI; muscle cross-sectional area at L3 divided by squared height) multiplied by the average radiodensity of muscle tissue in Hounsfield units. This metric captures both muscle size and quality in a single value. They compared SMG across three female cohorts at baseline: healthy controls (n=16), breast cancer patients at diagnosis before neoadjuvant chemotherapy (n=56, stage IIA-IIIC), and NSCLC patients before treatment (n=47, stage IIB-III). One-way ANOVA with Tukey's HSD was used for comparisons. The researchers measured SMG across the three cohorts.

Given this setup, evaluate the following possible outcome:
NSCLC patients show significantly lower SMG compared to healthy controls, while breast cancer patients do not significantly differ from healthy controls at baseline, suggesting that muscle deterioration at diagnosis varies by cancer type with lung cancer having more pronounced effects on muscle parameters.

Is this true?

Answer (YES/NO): NO